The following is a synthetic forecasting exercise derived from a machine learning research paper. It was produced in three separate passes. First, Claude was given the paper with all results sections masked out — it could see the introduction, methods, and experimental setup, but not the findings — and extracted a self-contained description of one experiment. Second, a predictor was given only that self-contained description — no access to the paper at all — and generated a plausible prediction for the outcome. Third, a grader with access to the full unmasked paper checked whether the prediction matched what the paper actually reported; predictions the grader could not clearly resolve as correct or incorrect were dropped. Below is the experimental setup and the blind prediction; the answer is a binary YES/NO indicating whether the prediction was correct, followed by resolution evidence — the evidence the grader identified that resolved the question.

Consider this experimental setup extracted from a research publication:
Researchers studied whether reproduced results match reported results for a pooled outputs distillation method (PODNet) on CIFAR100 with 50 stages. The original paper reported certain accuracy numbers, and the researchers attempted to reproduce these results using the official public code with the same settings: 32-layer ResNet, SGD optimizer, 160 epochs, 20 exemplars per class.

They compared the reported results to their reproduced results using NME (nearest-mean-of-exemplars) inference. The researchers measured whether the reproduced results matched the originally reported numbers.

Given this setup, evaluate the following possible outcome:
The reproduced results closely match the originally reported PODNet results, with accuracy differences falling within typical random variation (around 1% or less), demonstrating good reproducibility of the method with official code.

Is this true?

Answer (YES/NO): NO